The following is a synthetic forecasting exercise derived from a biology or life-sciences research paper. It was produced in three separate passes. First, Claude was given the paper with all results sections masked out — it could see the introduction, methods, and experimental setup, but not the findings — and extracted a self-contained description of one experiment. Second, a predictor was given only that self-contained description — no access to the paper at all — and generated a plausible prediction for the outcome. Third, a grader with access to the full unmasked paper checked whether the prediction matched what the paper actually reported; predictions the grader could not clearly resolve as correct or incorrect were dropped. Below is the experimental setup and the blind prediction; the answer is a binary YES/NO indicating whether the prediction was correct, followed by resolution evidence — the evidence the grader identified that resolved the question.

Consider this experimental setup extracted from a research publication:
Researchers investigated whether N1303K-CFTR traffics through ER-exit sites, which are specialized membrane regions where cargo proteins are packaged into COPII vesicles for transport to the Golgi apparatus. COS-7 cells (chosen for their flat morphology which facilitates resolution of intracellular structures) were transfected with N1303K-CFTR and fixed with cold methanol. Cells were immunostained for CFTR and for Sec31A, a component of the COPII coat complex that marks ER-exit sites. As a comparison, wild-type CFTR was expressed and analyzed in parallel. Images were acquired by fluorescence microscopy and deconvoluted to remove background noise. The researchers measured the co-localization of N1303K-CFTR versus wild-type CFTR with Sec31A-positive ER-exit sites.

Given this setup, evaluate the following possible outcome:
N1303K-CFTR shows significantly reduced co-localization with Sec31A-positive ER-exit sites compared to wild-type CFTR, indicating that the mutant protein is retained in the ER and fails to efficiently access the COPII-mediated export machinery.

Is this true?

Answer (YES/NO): YES